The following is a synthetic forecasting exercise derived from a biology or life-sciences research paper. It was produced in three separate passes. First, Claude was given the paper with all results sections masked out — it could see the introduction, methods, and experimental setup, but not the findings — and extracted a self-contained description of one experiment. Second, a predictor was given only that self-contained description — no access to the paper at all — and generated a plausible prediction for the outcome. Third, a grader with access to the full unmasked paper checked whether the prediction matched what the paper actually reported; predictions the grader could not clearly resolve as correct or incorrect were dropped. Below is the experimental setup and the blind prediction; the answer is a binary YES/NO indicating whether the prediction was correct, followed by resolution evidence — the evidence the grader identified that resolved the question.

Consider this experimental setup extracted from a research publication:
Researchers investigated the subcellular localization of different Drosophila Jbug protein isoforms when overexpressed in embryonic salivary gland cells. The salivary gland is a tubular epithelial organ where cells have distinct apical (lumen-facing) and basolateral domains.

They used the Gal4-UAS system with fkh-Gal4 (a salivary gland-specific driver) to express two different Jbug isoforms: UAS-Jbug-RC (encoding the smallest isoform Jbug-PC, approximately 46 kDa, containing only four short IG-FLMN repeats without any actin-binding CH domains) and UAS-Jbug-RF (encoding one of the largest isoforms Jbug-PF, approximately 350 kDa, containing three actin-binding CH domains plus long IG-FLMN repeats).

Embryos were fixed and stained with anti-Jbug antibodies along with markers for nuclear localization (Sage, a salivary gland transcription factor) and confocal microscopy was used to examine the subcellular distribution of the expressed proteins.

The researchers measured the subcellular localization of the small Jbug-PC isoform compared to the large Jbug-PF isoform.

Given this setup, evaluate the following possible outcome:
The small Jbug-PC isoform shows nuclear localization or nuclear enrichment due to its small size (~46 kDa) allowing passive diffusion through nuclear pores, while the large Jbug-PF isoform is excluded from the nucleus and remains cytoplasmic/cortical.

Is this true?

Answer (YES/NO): YES